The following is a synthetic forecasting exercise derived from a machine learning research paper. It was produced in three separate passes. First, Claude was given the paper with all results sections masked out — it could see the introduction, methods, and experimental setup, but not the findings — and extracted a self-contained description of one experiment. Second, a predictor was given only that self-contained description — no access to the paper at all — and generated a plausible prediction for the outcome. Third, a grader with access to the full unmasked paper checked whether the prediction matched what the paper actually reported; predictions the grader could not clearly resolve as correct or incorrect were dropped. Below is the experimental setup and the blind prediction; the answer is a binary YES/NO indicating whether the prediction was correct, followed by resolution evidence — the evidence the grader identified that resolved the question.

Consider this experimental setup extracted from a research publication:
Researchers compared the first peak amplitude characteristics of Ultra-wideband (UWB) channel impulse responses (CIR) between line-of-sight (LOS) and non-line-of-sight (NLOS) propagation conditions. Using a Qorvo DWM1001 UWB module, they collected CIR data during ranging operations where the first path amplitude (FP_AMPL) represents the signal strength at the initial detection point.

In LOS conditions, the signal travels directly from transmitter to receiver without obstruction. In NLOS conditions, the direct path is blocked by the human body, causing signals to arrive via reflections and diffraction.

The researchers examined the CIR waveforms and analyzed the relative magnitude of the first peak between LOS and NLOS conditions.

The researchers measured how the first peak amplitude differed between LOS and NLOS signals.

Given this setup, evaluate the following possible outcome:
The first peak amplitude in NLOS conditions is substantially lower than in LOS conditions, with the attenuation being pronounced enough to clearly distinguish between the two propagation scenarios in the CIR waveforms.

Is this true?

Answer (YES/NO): YES